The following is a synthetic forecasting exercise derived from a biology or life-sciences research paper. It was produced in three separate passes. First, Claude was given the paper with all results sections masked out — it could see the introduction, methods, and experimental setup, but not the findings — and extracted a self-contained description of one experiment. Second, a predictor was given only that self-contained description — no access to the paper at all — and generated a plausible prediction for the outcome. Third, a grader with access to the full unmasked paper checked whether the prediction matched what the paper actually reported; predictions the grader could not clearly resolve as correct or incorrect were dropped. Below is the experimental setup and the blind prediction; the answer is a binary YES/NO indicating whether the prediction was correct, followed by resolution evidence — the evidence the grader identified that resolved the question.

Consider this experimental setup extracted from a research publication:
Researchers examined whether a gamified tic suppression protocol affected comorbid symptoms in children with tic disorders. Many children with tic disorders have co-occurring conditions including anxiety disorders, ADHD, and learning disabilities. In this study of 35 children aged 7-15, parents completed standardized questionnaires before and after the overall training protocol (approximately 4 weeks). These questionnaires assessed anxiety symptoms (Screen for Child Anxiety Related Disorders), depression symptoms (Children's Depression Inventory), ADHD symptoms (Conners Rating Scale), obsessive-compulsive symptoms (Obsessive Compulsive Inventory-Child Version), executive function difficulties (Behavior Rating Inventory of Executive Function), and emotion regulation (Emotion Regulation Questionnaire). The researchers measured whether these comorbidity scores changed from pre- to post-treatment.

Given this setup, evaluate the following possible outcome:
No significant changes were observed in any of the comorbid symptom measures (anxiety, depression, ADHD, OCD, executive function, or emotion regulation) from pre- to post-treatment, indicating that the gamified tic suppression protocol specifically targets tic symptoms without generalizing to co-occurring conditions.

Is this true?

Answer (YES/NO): YES